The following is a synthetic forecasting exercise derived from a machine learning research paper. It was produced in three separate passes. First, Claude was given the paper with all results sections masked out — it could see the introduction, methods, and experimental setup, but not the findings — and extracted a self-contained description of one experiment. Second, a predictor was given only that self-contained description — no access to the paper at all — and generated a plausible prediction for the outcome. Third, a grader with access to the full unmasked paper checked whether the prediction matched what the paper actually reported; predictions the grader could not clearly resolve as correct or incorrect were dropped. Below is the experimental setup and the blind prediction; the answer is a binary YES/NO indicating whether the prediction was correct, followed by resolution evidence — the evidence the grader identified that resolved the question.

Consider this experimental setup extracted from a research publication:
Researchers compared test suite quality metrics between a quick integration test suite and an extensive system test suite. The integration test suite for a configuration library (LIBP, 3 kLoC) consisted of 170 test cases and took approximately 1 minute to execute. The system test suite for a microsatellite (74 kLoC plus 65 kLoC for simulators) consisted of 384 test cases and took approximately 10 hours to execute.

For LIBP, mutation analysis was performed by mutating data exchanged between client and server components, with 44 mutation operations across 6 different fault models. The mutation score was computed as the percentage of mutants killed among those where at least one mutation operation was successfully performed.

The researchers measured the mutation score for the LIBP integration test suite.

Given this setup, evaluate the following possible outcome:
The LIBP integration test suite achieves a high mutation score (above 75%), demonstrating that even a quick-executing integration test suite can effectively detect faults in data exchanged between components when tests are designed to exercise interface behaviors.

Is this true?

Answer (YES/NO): YES